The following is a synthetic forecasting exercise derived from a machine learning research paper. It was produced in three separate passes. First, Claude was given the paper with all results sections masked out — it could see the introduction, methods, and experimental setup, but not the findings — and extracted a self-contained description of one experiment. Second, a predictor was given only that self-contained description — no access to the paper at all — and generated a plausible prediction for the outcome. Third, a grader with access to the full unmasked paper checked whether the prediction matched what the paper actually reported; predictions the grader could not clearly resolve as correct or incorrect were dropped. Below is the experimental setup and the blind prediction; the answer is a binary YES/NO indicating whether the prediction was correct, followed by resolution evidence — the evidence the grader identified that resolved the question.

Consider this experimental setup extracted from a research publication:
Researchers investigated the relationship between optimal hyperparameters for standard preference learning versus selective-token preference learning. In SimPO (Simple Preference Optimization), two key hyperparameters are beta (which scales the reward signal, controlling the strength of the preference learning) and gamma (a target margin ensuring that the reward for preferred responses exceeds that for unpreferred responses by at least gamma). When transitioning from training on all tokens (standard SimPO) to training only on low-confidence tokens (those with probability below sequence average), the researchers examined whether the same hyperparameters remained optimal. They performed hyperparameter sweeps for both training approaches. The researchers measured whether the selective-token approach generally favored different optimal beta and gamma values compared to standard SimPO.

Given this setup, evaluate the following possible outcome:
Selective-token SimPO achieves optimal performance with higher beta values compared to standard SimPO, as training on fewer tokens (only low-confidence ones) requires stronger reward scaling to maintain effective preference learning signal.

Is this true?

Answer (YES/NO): NO